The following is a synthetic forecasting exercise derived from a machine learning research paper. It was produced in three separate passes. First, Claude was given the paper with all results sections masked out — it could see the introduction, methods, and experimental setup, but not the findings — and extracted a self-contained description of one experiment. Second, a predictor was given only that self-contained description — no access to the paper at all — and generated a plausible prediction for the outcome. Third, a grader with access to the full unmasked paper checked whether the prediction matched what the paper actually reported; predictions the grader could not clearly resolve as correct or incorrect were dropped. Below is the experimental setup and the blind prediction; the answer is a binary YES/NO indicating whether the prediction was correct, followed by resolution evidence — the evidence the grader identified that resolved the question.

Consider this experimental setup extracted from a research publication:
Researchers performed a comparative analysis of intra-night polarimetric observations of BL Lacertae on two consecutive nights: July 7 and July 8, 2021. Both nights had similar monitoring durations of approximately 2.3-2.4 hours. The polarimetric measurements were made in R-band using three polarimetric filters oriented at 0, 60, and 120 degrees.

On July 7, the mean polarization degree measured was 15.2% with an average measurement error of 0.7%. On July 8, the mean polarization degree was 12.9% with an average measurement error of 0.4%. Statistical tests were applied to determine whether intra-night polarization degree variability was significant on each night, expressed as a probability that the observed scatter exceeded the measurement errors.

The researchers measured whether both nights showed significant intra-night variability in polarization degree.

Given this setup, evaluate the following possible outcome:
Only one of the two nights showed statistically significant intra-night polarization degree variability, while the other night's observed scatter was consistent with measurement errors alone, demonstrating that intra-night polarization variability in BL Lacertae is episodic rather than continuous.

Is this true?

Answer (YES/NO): YES